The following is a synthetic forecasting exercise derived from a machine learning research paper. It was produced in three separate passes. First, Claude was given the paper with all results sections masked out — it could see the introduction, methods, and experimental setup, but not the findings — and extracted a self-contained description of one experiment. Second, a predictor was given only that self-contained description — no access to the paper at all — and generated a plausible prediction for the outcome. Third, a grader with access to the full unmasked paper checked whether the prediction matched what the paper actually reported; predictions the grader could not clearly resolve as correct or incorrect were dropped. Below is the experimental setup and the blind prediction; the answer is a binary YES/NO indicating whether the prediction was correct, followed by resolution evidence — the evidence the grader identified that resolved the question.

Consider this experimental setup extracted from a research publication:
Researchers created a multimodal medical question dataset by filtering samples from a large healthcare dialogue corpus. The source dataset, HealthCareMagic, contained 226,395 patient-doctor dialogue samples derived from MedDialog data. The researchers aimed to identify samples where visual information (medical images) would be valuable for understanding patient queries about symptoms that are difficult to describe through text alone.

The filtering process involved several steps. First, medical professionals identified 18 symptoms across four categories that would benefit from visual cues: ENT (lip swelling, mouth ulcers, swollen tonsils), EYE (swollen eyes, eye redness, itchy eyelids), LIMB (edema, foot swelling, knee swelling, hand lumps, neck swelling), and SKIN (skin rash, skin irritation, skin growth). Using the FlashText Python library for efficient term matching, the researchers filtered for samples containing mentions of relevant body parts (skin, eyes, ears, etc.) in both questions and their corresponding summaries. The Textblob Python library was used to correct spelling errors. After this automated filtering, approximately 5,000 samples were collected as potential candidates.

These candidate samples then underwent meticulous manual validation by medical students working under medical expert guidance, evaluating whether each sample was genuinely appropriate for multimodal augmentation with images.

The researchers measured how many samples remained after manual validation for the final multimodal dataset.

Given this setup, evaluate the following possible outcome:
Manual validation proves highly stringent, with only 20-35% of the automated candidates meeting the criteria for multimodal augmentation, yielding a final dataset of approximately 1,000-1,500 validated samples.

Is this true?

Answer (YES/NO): NO